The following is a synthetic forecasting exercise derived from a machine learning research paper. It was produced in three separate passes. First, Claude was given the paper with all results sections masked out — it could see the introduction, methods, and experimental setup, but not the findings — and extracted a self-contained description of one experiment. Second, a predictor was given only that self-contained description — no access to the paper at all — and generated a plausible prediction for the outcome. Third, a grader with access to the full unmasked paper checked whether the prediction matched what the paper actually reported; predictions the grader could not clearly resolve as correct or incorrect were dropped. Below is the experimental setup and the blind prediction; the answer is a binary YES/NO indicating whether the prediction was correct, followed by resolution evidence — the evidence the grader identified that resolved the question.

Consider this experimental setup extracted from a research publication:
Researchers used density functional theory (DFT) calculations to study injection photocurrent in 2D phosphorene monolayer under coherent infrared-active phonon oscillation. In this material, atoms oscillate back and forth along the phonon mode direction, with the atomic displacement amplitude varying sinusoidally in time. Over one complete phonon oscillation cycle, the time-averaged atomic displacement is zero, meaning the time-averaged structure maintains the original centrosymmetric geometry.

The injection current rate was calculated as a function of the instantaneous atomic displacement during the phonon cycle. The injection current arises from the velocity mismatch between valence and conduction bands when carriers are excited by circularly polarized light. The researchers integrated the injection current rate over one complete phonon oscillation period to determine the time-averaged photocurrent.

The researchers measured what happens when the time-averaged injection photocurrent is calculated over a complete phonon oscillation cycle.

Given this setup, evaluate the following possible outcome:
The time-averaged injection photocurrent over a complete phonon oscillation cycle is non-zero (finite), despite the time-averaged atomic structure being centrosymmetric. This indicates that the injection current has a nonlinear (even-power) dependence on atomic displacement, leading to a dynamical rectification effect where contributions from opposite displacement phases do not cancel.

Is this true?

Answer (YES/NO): NO